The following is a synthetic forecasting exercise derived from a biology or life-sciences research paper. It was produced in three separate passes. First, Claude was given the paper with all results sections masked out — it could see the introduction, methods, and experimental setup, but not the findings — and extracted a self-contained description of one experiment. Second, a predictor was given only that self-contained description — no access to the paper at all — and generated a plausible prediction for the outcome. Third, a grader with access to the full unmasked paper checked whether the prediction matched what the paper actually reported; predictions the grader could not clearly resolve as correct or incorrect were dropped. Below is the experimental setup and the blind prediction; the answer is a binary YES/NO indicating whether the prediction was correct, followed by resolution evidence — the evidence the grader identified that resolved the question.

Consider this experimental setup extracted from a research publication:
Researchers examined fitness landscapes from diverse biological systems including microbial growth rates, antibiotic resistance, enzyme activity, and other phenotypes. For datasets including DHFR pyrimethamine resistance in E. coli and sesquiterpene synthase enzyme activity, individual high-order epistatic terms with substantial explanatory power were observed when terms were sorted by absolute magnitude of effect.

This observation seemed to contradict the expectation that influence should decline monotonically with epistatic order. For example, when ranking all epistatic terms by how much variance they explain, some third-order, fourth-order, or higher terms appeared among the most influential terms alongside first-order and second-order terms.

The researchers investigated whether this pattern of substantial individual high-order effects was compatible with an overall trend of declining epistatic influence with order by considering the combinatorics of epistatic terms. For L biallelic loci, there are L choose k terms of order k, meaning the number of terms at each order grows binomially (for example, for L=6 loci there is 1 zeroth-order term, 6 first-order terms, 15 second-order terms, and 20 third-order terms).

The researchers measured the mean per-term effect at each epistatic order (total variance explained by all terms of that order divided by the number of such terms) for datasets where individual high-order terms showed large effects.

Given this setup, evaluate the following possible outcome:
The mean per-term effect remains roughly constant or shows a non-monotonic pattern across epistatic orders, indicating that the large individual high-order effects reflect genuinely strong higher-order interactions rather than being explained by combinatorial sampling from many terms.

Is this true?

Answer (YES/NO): NO